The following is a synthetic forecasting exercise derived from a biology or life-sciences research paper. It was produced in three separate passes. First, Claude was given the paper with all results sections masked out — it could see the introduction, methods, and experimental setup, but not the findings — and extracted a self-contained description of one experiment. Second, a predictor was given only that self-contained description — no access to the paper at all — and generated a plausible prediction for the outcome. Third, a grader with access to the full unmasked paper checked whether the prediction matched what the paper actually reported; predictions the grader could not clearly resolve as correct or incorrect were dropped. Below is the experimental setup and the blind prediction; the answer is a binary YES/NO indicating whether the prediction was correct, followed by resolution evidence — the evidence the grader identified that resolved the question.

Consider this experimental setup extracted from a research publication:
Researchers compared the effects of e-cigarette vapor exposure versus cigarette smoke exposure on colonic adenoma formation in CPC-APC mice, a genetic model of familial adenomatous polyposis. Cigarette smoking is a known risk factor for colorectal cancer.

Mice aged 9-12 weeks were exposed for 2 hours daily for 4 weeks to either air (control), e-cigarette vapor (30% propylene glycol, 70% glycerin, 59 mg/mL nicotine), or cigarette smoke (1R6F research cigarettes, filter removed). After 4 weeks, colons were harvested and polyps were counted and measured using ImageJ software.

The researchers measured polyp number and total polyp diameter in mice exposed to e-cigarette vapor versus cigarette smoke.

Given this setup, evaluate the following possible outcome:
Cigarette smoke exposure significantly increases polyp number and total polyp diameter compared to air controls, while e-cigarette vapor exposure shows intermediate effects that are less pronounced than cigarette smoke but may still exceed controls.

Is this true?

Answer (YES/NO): YES